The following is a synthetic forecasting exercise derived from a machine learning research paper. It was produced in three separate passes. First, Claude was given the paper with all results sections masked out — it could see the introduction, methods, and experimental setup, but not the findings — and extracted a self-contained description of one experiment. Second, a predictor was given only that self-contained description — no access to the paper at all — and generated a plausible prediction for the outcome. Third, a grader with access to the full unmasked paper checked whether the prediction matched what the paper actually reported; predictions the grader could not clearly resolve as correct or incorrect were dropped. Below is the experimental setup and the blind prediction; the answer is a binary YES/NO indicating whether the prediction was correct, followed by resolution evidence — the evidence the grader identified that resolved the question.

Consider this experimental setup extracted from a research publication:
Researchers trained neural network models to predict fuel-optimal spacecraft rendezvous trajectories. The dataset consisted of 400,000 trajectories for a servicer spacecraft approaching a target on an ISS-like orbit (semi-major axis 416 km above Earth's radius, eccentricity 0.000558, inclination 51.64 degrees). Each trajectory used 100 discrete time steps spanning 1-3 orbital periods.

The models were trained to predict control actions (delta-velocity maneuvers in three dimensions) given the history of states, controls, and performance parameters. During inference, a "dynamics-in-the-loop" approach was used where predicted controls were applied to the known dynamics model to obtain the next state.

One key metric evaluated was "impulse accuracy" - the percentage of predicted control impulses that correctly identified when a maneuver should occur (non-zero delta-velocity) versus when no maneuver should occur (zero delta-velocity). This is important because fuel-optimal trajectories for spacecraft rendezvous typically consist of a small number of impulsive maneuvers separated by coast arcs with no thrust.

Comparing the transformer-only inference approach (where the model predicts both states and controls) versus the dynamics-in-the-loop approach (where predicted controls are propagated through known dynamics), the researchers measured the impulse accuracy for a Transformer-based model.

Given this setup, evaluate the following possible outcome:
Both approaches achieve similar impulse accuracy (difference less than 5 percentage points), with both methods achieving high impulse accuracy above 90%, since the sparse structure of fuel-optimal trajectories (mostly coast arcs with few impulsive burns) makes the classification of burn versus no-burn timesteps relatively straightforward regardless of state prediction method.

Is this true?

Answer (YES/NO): NO